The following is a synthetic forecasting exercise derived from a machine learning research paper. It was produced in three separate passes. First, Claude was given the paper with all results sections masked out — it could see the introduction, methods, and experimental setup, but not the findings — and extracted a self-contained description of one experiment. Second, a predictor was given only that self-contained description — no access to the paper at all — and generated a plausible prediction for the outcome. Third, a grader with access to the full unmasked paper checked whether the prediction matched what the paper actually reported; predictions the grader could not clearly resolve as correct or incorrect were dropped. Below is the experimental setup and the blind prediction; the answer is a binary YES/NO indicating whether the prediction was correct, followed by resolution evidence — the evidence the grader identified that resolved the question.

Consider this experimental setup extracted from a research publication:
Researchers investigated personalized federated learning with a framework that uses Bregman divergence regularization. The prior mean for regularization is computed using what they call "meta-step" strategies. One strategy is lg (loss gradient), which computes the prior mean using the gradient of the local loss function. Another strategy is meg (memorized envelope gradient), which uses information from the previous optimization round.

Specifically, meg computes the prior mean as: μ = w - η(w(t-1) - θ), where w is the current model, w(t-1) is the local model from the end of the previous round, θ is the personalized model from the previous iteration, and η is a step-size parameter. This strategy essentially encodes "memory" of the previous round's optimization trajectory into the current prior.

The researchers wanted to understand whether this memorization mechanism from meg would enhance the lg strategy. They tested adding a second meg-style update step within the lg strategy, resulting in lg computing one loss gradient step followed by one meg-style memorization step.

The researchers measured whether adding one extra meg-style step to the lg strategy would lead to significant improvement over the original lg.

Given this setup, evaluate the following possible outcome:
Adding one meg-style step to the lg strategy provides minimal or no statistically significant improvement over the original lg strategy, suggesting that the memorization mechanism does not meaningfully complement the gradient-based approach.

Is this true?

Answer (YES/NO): NO